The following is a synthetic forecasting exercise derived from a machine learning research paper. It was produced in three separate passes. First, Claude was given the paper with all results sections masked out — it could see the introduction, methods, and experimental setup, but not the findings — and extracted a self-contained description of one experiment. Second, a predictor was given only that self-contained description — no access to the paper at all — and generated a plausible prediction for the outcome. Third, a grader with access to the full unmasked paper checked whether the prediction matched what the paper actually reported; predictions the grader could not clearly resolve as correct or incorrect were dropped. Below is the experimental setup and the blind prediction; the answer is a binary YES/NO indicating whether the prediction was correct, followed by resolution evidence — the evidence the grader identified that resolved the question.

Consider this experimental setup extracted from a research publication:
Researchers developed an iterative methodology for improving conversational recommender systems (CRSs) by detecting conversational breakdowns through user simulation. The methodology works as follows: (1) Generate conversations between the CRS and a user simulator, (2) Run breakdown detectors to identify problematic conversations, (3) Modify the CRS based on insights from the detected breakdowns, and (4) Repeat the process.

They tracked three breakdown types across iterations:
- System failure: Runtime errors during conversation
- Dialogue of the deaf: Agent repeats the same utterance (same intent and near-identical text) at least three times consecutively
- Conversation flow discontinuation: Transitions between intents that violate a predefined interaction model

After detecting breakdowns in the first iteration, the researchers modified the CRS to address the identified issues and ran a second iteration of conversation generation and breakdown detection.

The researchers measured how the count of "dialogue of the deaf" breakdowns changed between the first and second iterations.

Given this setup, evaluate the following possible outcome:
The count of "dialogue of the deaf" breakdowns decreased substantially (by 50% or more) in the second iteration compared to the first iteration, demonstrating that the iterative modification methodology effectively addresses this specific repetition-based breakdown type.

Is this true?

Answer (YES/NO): NO